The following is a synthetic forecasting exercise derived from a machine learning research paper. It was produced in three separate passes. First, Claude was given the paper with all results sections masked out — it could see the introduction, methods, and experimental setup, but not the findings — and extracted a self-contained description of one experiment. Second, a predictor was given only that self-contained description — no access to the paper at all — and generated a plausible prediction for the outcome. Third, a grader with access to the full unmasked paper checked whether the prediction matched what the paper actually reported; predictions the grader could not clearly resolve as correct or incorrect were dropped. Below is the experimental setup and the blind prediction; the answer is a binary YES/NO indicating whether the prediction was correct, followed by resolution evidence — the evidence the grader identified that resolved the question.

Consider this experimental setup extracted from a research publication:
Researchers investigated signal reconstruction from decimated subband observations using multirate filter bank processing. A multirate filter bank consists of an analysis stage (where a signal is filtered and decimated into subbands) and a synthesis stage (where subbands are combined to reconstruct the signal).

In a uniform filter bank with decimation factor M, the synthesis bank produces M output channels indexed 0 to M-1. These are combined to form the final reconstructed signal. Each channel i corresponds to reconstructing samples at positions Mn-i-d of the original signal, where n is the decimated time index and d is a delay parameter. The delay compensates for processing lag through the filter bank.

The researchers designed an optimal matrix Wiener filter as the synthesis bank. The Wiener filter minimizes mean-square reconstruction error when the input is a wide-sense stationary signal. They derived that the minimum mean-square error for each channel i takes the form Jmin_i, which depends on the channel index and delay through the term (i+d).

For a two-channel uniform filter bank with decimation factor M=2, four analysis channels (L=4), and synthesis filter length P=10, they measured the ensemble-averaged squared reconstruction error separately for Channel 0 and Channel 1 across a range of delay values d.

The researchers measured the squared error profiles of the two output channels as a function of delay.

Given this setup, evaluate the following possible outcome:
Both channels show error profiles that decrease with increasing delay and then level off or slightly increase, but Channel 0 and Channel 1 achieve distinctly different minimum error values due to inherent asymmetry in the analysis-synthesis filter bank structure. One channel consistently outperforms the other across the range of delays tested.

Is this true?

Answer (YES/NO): NO